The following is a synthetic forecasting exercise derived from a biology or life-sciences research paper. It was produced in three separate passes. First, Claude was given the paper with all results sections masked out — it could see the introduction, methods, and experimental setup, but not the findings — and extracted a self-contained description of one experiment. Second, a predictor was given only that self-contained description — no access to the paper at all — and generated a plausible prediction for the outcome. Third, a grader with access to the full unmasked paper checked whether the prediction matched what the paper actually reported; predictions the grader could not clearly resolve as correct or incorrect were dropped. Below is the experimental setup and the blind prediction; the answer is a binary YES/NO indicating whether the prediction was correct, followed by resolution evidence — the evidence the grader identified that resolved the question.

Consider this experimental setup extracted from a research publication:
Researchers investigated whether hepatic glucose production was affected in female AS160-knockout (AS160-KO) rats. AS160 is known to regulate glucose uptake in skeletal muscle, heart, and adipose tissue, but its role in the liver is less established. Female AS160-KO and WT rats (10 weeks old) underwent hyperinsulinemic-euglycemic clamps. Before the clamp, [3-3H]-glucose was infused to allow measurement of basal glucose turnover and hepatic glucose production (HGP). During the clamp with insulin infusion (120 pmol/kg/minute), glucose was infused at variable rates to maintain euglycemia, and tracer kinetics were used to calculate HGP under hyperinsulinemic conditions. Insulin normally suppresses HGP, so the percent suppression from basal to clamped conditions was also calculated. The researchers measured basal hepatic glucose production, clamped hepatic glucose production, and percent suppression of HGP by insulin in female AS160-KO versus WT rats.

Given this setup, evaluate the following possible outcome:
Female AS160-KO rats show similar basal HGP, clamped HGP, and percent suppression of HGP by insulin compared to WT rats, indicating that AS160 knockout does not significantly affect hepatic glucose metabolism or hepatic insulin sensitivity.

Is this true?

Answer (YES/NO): YES